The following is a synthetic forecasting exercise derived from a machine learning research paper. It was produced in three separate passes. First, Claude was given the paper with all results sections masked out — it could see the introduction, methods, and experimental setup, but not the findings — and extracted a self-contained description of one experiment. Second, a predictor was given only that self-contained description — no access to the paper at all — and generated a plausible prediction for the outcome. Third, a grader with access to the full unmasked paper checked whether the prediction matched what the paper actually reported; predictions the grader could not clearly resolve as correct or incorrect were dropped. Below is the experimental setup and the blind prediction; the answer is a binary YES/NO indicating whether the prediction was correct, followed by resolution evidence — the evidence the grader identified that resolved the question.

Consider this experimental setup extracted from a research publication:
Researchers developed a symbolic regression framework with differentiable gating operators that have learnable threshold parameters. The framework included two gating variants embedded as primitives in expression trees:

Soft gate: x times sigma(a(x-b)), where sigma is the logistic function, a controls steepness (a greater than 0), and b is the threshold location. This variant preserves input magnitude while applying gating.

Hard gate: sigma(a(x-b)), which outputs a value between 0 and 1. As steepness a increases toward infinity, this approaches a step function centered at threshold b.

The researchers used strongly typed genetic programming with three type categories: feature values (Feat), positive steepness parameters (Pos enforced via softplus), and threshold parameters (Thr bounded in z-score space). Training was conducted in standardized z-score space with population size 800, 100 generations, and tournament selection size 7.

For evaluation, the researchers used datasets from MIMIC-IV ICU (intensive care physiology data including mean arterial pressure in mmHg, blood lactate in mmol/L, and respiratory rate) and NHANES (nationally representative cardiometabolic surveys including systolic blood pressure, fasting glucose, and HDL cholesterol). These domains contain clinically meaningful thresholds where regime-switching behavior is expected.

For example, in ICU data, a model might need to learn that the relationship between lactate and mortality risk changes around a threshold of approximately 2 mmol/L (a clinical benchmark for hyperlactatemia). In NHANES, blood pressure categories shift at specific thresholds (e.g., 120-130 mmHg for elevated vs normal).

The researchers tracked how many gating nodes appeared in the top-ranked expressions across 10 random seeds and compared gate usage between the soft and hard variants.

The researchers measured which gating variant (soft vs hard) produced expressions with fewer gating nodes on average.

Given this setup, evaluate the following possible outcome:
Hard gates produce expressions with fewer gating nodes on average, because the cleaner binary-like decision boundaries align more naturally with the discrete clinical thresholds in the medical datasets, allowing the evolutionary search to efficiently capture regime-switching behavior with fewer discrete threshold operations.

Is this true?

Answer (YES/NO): YES